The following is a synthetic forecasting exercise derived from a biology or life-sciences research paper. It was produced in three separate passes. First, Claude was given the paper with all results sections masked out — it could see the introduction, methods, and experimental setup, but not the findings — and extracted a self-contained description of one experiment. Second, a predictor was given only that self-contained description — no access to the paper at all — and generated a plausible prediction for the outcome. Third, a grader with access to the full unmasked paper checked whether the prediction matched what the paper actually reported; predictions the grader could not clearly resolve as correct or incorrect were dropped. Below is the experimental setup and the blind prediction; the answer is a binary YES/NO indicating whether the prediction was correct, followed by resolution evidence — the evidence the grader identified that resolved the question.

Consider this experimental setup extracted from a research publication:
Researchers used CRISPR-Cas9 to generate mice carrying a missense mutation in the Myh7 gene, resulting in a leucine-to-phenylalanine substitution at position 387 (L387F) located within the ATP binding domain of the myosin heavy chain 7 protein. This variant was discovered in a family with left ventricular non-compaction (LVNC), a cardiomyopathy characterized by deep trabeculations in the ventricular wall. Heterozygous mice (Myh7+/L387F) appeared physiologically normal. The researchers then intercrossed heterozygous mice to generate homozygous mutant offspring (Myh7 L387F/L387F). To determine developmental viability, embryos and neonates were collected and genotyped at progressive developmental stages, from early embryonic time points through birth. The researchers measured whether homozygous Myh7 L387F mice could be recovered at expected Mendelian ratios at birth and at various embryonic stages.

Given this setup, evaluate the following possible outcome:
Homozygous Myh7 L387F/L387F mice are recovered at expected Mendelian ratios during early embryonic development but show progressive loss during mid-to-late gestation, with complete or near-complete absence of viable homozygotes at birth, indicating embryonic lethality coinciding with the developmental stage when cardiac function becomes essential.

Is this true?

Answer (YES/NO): NO